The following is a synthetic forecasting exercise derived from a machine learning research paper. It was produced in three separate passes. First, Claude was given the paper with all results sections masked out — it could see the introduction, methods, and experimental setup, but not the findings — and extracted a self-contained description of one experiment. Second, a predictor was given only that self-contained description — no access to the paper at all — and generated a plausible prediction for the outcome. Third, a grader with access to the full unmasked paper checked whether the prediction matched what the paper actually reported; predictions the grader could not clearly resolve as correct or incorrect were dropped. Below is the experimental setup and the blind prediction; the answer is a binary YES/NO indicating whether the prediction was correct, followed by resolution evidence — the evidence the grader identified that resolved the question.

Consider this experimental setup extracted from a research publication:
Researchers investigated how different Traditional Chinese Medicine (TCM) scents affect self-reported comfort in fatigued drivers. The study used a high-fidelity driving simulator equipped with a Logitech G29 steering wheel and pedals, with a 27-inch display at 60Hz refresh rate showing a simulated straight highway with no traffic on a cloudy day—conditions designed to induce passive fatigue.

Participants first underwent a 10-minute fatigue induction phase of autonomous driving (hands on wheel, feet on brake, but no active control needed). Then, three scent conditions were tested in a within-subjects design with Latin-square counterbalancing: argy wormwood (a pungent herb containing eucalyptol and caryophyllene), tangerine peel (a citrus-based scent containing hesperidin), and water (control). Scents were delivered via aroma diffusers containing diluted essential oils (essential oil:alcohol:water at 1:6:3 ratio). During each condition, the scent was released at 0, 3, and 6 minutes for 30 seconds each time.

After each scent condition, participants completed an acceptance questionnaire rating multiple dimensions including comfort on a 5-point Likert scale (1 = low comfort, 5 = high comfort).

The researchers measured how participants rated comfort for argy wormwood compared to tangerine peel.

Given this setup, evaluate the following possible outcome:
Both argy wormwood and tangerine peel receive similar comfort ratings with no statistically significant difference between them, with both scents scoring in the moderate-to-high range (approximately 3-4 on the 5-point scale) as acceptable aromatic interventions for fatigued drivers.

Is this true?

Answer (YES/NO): NO